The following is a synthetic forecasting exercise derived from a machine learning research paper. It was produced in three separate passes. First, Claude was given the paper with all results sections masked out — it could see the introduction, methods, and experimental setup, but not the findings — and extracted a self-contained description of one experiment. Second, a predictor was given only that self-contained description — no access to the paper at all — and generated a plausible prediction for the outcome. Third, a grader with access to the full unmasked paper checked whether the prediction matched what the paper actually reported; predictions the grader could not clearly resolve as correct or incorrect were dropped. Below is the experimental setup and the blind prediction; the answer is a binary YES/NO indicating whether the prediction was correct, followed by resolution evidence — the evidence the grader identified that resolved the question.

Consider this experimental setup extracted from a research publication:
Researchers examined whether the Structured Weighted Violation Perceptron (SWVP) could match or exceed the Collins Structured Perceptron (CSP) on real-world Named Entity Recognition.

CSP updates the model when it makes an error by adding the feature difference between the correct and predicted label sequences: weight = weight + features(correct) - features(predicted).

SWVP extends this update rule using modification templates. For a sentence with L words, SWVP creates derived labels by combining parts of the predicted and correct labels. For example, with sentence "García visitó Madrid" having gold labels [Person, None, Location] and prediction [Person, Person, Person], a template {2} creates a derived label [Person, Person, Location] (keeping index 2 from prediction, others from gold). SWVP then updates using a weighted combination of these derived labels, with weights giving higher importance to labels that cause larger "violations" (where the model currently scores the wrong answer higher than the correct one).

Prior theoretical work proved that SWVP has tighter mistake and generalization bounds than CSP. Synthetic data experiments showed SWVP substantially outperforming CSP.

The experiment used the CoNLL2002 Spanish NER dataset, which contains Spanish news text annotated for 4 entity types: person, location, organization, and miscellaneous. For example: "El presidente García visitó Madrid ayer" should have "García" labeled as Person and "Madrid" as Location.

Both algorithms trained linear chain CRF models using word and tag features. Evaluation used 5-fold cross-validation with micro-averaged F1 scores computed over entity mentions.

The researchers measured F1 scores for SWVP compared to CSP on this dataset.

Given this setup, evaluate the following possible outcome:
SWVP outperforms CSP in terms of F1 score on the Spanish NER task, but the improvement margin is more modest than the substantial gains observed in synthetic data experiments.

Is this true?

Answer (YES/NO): NO